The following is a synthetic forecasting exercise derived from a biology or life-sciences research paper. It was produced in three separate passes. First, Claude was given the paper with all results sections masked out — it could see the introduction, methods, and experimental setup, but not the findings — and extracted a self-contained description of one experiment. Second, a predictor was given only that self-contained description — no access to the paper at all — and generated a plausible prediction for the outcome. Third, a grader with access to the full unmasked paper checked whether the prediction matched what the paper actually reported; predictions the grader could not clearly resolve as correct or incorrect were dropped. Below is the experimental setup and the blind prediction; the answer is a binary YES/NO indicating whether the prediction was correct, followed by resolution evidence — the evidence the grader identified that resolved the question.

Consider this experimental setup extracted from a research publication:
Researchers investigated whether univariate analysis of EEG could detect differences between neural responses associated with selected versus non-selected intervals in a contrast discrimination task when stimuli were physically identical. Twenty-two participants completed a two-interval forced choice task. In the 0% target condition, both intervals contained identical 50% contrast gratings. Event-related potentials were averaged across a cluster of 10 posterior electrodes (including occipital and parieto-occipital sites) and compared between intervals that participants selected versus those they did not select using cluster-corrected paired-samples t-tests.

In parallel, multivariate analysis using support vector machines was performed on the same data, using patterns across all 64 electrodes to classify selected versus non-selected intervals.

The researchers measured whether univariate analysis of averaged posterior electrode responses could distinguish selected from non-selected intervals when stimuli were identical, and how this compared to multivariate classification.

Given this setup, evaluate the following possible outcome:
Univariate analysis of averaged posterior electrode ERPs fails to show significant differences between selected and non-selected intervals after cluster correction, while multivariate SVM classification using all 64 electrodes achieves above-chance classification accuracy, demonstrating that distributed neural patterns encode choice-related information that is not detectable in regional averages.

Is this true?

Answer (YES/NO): NO